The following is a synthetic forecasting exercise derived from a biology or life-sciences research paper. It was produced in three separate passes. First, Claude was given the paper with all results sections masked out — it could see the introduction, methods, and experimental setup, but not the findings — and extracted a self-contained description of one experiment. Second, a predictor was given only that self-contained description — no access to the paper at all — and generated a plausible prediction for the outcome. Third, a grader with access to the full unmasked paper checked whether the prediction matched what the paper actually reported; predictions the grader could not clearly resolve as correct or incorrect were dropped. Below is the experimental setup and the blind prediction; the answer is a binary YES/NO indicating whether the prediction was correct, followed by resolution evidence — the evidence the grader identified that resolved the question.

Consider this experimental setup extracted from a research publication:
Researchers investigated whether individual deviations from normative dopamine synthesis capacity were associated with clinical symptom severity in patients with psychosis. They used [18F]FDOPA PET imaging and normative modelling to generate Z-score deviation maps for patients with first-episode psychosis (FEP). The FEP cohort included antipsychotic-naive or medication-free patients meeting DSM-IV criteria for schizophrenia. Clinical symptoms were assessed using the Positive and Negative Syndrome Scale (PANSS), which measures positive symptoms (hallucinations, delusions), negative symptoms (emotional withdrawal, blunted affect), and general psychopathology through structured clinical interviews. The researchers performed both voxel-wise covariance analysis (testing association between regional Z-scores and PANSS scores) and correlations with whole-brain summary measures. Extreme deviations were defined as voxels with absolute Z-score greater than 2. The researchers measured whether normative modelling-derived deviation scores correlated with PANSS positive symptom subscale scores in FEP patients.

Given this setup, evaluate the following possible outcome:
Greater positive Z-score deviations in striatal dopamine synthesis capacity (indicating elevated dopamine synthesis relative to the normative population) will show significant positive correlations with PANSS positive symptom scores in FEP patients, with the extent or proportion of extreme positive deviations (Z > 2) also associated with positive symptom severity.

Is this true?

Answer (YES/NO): NO